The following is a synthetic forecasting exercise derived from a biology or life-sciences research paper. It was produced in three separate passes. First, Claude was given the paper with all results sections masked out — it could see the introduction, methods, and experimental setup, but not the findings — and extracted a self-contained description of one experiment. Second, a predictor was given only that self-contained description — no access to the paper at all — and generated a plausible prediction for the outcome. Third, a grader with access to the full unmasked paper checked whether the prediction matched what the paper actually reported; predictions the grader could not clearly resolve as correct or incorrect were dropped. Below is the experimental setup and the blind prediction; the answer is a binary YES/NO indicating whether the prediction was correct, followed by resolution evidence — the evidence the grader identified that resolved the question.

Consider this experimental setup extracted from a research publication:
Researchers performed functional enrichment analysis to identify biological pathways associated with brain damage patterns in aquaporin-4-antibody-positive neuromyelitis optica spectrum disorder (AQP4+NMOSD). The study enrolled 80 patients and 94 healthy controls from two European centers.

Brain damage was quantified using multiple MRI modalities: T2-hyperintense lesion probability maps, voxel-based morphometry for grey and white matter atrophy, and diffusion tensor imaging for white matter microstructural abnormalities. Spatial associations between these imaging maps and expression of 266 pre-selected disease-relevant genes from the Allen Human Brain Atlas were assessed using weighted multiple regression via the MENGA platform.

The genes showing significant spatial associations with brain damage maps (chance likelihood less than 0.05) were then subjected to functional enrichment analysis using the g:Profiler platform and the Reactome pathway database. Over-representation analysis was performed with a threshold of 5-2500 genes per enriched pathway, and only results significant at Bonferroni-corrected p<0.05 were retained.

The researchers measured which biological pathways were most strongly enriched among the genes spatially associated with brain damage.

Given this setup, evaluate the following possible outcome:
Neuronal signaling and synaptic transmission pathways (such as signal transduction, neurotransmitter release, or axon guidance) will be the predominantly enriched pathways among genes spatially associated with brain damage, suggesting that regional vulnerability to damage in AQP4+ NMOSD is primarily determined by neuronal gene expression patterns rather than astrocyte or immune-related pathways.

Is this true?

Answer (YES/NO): NO